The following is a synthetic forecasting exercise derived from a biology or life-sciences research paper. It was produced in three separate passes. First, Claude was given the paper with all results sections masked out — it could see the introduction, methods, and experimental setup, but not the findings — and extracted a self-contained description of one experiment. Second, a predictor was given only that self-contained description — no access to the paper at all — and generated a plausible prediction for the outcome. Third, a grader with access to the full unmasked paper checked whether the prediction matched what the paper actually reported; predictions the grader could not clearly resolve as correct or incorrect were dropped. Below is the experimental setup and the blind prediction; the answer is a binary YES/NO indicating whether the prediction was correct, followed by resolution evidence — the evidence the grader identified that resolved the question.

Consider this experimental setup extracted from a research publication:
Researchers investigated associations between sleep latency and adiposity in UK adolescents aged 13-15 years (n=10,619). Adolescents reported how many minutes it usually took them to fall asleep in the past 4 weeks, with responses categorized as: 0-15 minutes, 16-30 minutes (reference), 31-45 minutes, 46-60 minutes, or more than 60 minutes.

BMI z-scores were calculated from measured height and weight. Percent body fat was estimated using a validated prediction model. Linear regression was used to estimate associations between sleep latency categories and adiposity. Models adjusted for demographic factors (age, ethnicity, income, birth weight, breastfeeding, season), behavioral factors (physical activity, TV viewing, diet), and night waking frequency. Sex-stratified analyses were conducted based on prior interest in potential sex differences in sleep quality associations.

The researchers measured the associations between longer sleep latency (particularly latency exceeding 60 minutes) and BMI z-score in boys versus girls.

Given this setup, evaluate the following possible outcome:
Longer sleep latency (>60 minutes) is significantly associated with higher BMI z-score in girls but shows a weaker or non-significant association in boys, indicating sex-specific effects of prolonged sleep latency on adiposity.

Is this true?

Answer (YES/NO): YES